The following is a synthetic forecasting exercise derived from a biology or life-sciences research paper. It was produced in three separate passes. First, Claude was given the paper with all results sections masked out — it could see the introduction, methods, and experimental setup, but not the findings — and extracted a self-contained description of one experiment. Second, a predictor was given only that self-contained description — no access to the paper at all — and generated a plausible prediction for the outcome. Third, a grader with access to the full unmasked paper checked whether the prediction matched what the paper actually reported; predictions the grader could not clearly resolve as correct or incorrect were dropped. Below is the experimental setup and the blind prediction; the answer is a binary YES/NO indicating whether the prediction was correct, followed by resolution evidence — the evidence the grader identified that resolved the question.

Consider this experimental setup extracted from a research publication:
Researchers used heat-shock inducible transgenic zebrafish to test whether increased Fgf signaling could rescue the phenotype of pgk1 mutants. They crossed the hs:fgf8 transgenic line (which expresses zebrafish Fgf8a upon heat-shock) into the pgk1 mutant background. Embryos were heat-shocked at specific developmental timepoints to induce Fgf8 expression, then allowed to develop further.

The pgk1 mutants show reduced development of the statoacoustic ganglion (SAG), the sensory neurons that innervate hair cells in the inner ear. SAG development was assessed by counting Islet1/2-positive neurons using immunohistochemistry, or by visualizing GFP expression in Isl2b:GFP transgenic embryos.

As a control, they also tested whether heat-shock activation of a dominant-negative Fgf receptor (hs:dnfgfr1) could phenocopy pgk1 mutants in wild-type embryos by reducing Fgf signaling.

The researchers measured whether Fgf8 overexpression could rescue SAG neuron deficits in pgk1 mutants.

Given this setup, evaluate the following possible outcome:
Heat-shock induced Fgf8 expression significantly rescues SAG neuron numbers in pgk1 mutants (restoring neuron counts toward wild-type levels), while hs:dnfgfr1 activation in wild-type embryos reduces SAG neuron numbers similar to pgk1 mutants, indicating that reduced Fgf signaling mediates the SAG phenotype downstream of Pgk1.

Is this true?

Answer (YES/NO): NO